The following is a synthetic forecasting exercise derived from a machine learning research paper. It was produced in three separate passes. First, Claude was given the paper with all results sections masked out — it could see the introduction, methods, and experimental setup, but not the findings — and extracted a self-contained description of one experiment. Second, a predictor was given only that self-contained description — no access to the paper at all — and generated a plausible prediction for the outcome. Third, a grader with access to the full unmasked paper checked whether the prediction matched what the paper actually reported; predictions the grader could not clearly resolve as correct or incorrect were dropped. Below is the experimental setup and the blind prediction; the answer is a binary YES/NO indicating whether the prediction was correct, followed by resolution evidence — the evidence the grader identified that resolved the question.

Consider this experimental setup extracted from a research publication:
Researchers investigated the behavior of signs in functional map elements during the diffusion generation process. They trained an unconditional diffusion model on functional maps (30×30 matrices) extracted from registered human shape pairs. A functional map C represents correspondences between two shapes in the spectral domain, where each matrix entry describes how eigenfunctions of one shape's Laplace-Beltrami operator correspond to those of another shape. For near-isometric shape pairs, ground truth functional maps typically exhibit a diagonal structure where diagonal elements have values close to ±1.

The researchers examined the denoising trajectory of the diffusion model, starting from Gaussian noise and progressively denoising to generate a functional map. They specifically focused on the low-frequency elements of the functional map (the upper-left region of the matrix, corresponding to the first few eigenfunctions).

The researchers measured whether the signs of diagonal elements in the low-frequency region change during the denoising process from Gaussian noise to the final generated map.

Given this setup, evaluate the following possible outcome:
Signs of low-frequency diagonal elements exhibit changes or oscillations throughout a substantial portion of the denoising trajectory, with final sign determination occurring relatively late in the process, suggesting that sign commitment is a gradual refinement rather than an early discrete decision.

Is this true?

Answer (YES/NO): NO